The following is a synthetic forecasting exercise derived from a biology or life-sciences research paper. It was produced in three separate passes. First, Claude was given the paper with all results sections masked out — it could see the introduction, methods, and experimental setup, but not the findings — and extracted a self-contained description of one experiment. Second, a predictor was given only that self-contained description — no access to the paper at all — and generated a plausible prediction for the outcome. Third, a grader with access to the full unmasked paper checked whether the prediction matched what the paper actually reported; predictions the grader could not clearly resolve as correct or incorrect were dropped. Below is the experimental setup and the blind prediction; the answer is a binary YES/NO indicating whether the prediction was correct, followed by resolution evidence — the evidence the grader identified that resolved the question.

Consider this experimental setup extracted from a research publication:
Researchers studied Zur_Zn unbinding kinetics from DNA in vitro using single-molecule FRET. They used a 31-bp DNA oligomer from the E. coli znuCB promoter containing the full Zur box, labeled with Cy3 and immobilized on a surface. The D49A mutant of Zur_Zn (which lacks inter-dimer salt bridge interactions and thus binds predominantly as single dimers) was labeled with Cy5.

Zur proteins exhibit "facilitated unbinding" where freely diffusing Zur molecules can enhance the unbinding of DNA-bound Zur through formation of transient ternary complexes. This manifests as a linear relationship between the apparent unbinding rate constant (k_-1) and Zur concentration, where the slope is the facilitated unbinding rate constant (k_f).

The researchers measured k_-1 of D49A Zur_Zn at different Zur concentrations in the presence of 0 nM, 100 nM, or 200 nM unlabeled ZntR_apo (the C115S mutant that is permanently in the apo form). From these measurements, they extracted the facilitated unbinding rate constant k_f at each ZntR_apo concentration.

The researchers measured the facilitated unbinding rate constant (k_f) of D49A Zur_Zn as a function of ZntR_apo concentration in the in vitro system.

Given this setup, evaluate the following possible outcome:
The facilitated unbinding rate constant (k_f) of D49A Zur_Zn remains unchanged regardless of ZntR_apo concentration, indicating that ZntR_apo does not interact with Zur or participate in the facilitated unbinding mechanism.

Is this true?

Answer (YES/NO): NO